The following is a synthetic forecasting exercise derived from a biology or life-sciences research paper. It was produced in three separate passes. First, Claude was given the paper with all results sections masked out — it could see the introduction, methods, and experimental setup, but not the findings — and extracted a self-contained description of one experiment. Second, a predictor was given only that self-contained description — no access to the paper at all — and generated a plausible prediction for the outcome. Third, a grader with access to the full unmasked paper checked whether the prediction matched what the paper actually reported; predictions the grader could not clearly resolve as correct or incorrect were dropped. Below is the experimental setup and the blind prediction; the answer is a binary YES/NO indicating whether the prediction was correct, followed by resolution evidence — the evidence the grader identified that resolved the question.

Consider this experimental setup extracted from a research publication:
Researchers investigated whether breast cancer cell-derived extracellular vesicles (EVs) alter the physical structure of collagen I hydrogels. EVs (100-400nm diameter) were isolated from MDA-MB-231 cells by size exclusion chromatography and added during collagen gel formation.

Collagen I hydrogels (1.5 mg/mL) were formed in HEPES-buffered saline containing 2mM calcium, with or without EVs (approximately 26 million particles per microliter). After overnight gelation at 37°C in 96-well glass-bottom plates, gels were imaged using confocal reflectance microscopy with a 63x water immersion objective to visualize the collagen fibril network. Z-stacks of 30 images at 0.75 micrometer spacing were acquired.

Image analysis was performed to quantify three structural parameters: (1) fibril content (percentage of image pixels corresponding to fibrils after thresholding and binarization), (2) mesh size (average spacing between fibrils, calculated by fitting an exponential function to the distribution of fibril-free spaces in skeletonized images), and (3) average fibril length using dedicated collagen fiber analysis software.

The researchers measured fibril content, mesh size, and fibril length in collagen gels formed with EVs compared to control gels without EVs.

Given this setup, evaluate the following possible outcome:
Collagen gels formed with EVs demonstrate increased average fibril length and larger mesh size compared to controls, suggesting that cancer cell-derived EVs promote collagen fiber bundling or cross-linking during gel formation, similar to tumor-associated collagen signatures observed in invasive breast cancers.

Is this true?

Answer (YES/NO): NO